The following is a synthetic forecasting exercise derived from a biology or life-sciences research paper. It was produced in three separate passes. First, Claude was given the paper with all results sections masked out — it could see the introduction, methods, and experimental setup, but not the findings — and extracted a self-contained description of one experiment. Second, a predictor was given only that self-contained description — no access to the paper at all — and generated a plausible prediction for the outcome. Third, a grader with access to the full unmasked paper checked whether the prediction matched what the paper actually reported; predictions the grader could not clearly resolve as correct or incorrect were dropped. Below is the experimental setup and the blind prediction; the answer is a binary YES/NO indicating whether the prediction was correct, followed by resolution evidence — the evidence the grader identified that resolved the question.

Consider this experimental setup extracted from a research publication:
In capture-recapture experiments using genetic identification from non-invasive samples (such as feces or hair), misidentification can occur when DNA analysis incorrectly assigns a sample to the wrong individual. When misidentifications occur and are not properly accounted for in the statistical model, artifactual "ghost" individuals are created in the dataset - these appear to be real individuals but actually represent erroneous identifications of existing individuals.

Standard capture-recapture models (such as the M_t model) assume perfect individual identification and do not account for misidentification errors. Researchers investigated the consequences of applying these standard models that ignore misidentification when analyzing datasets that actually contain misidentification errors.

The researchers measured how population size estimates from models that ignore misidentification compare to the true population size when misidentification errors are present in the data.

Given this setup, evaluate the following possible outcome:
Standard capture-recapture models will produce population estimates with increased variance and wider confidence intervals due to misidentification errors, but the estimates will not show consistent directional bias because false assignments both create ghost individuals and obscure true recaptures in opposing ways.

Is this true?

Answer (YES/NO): NO